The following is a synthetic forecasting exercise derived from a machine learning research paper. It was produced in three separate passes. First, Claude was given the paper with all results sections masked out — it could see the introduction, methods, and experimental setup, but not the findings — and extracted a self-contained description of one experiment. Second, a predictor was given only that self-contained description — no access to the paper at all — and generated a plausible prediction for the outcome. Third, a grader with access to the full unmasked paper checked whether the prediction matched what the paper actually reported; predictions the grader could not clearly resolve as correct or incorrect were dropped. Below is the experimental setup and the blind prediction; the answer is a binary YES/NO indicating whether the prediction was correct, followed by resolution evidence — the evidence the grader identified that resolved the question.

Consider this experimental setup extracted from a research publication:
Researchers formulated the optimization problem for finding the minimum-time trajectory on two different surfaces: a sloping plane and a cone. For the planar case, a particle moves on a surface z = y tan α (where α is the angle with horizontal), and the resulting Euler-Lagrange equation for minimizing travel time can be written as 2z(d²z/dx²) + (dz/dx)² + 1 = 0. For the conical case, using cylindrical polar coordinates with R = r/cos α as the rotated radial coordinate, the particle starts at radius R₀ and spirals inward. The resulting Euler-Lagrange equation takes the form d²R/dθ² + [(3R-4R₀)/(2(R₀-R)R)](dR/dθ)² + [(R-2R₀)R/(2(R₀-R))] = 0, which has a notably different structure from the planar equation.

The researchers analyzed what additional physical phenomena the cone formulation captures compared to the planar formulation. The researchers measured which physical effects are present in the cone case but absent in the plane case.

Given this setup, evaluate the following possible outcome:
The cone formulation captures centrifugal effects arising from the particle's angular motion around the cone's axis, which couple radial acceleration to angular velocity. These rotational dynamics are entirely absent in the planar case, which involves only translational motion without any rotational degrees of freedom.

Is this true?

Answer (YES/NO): YES